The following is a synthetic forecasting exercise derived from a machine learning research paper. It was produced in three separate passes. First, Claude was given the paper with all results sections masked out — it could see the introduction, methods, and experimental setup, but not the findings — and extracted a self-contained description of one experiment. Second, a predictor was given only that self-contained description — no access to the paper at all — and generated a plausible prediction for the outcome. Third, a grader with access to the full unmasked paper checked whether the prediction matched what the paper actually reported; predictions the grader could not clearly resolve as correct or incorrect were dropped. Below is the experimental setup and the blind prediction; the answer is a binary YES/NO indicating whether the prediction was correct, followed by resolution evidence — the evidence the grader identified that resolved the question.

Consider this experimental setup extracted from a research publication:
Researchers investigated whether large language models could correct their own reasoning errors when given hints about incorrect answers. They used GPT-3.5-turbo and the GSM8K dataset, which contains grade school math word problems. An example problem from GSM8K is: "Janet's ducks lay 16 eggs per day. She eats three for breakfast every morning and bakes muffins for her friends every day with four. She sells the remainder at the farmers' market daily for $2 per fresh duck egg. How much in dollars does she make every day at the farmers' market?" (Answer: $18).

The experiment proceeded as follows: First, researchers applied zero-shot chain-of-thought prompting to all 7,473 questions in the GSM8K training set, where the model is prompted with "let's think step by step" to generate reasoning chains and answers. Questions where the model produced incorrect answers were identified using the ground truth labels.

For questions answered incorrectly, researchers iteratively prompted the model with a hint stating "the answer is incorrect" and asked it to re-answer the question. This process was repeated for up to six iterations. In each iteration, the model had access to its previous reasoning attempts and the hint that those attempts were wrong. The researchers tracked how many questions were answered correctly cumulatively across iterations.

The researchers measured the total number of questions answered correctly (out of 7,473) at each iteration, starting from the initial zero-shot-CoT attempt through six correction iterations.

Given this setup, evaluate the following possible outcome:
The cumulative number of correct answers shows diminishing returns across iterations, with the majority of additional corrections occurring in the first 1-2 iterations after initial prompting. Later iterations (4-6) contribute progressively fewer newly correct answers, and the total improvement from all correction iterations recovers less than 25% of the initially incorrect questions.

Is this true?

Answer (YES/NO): NO